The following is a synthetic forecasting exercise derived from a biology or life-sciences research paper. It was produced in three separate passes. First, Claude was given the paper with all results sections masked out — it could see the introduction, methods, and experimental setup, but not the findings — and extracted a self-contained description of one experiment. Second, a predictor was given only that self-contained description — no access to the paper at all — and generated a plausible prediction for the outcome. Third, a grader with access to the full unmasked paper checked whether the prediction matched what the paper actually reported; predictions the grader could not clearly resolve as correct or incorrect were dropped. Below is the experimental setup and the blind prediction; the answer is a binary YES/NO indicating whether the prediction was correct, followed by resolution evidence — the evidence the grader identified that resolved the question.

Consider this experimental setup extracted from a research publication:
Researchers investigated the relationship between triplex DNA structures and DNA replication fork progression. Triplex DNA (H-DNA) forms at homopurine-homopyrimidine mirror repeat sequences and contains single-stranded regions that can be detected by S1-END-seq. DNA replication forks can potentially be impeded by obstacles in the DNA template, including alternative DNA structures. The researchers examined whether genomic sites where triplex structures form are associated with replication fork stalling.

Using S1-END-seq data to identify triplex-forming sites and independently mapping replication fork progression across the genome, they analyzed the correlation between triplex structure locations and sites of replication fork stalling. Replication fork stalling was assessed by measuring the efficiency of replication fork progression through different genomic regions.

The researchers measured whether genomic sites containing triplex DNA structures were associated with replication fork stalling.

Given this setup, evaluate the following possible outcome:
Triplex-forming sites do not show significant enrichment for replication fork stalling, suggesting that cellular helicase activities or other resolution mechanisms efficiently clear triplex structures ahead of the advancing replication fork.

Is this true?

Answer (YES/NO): NO